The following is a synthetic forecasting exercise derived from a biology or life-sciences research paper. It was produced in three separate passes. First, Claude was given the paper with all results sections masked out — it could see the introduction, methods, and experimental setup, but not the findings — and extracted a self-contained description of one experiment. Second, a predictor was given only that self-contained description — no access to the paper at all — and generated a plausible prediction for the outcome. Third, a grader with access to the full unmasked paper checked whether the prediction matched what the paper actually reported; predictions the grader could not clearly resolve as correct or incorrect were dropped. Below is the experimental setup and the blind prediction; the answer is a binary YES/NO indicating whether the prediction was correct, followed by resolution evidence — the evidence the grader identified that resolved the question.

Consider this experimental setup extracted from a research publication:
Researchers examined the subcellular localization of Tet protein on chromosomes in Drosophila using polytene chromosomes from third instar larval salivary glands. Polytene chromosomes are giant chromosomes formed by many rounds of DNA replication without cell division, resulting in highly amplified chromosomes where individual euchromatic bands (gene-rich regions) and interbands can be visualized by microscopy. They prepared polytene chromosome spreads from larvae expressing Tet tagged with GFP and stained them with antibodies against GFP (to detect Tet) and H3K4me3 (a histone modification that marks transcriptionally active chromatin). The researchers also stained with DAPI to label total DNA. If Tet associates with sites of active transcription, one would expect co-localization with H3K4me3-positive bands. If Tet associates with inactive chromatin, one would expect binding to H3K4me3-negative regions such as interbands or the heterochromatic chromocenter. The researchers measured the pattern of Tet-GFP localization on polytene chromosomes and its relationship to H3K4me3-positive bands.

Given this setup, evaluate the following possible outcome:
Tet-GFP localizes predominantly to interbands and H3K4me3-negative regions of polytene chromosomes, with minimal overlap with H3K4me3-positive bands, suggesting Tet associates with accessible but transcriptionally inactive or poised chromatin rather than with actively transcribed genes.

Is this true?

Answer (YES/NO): NO